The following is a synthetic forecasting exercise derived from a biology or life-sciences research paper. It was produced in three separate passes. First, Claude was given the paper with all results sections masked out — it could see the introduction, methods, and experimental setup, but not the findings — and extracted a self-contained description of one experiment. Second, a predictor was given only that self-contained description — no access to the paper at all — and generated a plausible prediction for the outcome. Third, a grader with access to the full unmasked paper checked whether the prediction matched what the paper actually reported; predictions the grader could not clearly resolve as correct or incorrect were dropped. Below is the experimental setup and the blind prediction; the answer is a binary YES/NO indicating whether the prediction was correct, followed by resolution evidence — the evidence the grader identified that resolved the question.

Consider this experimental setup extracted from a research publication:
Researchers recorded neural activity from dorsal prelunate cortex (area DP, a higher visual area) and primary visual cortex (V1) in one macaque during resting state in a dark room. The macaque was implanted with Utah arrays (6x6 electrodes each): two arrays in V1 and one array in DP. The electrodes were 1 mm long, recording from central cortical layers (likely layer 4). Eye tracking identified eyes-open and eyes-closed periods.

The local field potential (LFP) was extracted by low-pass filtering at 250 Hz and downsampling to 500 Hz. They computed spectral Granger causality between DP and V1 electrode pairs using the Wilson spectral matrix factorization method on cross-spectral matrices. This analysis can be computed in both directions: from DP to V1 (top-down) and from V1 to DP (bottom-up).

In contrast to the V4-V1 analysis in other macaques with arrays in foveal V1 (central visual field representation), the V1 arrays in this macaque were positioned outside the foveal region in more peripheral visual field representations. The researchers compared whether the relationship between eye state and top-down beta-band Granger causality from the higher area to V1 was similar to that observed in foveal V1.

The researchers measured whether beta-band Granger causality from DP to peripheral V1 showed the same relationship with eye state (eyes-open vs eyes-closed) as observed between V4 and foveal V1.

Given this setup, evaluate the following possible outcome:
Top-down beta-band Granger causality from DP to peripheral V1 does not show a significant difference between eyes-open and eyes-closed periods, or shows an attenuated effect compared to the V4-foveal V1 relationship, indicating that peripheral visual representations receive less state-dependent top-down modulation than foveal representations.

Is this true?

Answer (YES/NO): NO